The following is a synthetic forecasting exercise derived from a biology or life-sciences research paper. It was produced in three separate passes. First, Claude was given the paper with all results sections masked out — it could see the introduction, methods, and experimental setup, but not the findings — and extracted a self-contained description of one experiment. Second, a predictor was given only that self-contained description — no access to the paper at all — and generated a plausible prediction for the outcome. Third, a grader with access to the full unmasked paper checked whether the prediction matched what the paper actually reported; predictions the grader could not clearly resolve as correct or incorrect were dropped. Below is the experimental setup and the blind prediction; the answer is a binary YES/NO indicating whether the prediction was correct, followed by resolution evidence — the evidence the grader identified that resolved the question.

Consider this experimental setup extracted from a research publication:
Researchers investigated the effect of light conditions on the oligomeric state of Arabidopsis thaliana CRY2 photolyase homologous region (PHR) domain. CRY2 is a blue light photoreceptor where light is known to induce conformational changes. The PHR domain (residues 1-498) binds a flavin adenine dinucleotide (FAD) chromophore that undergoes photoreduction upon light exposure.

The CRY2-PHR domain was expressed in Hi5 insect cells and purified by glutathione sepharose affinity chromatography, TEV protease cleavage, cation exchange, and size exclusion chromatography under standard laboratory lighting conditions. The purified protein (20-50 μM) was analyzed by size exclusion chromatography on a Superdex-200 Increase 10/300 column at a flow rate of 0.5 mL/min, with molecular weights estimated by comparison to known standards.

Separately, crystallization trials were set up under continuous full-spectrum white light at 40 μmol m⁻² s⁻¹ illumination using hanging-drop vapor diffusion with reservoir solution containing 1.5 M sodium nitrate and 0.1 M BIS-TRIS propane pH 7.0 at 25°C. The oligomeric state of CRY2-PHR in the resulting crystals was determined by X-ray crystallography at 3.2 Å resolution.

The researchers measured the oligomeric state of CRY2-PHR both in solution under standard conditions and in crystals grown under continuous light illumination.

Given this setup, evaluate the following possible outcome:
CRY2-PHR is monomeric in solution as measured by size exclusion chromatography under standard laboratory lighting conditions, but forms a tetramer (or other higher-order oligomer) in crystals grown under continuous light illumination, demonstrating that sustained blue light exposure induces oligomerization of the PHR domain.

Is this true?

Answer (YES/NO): YES